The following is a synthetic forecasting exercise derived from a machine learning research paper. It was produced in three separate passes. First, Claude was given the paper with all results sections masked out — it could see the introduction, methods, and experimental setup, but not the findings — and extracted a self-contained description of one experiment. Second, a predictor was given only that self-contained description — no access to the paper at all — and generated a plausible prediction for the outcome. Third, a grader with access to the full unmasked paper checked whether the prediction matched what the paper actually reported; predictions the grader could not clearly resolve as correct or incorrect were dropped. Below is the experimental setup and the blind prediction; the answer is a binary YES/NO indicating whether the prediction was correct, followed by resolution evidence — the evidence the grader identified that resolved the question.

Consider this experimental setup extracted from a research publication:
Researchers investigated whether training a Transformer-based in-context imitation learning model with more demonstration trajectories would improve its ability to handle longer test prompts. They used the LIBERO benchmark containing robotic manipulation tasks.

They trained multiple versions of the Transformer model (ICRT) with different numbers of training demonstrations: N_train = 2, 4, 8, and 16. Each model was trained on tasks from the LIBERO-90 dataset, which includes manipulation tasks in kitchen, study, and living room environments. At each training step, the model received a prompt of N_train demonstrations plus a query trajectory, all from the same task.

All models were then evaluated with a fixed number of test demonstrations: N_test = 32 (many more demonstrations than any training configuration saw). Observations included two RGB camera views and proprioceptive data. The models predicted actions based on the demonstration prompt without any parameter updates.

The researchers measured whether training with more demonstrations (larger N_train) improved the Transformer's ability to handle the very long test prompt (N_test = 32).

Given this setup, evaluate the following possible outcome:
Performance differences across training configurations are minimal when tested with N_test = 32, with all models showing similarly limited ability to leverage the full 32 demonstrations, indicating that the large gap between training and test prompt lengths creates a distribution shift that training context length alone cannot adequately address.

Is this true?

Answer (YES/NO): YES